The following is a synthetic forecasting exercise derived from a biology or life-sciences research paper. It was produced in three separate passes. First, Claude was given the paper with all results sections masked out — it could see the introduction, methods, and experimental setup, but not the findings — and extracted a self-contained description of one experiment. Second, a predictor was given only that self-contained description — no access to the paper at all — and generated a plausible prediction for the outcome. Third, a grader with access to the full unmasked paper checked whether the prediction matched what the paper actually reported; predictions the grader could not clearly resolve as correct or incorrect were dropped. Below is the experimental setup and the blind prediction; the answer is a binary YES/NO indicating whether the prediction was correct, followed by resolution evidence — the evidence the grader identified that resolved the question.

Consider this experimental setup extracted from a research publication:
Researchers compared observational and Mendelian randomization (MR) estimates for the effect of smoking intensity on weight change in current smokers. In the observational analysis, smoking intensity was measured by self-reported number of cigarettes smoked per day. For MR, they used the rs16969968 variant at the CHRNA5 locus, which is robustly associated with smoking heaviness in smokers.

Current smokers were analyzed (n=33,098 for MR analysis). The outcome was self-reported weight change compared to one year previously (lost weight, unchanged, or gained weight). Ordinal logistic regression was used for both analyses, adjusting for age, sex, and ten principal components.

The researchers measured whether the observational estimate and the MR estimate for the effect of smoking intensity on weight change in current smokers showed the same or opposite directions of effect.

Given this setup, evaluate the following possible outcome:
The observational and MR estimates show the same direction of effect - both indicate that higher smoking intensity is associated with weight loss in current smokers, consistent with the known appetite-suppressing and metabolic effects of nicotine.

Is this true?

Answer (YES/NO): NO